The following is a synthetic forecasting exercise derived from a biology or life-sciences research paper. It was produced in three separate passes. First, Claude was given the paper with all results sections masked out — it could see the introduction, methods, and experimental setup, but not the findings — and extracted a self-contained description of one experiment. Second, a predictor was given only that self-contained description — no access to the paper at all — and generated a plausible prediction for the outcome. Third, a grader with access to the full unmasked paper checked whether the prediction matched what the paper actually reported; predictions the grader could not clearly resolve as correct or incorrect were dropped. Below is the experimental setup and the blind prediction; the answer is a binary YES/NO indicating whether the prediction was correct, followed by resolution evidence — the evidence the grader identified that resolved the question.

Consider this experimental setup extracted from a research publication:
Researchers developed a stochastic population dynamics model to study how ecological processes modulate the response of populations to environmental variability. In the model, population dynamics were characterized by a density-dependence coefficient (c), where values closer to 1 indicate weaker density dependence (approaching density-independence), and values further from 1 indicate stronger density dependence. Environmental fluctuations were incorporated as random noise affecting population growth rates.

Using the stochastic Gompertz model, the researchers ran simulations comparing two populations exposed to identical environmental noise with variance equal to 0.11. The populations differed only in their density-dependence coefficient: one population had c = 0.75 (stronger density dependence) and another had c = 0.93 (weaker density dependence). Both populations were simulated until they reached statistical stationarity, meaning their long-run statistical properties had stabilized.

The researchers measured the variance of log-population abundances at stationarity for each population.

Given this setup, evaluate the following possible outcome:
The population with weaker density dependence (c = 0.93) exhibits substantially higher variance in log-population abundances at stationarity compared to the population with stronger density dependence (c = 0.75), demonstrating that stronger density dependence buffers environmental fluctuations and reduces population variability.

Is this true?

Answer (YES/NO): YES